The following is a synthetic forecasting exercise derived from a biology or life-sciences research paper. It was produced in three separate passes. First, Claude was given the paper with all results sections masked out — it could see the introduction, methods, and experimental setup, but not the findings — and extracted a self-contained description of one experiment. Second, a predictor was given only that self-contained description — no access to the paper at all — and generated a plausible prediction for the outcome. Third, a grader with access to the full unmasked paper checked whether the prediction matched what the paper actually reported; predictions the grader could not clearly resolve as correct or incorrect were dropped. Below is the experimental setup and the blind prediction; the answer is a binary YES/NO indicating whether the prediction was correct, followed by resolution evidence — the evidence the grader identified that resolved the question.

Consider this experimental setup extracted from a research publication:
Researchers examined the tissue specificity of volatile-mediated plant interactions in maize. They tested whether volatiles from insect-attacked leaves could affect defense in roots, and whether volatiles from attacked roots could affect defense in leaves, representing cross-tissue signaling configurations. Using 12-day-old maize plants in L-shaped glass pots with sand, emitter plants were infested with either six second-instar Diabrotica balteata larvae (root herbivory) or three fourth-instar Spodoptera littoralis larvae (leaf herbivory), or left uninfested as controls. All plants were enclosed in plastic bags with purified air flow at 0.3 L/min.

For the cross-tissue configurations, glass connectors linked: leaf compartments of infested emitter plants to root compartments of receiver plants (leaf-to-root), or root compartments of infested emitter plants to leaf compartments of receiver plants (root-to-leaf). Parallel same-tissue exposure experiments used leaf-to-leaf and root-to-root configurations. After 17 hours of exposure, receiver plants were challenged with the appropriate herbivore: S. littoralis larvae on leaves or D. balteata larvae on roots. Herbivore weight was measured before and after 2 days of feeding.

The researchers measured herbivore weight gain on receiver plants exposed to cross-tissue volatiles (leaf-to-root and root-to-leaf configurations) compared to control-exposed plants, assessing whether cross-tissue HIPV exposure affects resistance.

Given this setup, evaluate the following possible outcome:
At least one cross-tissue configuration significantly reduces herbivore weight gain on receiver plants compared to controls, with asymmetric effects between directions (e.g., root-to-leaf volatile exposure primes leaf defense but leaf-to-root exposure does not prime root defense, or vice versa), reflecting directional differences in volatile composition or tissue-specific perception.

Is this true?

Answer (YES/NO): NO